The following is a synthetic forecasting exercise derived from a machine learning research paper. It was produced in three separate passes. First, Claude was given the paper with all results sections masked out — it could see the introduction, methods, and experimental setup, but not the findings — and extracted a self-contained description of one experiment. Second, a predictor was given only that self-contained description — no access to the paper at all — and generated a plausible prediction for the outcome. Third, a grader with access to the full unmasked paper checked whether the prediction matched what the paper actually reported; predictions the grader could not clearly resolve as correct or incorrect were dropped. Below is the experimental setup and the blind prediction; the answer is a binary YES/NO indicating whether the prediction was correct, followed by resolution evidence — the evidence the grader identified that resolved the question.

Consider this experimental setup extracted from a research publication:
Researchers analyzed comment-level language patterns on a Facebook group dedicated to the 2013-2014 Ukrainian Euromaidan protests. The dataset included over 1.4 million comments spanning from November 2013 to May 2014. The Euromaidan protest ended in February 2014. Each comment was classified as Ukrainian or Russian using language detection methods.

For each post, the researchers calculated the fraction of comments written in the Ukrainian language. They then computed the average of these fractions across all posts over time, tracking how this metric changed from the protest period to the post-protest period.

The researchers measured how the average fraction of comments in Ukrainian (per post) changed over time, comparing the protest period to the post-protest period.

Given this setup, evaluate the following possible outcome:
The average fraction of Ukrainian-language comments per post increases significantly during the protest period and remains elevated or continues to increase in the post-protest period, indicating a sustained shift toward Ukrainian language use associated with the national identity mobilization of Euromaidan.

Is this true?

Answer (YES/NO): NO